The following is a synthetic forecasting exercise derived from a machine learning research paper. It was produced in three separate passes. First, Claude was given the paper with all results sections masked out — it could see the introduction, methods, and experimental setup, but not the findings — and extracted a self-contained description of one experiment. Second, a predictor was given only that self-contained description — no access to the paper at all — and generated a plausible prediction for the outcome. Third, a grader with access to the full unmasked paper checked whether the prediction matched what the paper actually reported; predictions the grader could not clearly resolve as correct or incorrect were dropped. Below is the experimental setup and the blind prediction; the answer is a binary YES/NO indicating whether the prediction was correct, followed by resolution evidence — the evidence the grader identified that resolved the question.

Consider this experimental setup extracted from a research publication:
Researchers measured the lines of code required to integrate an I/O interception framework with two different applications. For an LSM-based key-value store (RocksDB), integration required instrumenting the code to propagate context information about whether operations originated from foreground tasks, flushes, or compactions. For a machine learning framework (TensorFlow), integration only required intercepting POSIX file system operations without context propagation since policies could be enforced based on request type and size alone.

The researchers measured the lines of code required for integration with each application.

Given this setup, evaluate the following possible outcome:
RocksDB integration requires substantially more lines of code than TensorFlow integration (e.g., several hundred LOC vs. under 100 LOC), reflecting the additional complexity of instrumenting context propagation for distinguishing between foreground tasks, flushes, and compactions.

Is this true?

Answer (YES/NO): NO